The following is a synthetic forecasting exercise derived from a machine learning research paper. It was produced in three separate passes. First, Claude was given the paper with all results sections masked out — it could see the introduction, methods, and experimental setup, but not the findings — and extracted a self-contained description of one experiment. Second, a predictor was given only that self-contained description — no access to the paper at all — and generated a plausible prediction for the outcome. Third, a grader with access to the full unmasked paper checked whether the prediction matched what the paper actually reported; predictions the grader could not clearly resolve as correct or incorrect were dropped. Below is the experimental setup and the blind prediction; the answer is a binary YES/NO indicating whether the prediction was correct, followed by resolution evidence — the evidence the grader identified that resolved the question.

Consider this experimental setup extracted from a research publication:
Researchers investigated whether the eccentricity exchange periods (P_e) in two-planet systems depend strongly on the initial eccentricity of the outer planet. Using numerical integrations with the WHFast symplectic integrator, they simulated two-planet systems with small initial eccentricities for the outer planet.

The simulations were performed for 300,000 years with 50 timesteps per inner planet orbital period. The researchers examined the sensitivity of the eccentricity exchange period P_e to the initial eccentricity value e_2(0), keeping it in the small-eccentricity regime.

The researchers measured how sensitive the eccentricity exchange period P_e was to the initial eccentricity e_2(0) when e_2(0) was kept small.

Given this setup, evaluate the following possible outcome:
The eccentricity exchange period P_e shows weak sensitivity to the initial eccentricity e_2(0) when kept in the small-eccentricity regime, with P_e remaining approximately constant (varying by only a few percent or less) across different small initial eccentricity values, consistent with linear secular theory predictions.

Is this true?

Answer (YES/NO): YES